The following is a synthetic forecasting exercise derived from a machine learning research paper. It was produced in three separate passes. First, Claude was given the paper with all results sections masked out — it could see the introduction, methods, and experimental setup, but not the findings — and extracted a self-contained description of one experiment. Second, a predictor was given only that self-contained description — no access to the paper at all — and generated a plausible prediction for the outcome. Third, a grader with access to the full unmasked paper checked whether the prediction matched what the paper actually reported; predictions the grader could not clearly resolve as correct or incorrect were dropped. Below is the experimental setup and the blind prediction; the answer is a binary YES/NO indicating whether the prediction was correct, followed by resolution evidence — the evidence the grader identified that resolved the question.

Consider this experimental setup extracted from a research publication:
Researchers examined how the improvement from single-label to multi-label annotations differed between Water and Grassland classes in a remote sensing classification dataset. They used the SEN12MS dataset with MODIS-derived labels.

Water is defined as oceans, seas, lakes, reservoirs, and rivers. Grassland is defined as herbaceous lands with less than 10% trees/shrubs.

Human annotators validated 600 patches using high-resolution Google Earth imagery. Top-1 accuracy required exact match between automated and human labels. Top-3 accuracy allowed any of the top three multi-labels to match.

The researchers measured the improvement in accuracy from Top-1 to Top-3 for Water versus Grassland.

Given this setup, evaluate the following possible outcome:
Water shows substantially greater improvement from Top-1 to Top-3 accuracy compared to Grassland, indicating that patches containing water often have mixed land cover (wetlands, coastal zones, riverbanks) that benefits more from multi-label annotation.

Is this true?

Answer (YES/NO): NO